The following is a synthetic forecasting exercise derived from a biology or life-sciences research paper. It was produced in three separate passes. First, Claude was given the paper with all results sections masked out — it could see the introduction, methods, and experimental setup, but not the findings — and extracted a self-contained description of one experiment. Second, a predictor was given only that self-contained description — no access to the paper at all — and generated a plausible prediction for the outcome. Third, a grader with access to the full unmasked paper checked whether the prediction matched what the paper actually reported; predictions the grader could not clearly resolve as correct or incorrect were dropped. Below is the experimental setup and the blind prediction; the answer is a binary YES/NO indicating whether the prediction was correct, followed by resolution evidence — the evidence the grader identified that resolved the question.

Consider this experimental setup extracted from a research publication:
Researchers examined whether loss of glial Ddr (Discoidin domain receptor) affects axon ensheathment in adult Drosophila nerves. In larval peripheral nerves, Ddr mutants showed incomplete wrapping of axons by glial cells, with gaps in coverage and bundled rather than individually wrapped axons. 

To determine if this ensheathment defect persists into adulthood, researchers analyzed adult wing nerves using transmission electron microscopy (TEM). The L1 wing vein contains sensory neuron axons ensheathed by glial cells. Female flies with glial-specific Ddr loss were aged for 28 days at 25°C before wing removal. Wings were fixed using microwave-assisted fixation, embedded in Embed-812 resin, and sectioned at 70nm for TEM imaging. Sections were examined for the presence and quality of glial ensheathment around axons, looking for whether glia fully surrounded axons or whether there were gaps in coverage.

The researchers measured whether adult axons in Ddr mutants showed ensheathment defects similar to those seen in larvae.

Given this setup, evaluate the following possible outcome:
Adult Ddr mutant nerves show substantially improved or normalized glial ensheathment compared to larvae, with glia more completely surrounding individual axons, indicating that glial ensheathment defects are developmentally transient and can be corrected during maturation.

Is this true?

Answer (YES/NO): YES